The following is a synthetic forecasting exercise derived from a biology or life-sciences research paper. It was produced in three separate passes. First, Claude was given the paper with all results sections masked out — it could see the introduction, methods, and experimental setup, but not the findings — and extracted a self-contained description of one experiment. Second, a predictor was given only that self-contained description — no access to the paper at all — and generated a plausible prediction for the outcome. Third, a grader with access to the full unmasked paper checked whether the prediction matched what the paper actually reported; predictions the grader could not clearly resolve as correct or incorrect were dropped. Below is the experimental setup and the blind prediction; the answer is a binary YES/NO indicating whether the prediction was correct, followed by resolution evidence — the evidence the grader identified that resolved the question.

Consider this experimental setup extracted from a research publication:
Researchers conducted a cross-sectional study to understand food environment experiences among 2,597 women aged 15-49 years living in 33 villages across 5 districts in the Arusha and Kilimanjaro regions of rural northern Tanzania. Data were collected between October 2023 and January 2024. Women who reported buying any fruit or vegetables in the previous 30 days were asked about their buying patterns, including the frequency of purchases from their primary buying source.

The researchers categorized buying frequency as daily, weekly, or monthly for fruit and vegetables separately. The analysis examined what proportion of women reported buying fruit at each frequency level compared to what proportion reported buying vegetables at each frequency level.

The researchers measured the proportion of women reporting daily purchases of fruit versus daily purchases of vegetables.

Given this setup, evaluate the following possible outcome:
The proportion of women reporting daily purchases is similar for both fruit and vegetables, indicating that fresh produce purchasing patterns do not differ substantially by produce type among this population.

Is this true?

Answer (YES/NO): NO